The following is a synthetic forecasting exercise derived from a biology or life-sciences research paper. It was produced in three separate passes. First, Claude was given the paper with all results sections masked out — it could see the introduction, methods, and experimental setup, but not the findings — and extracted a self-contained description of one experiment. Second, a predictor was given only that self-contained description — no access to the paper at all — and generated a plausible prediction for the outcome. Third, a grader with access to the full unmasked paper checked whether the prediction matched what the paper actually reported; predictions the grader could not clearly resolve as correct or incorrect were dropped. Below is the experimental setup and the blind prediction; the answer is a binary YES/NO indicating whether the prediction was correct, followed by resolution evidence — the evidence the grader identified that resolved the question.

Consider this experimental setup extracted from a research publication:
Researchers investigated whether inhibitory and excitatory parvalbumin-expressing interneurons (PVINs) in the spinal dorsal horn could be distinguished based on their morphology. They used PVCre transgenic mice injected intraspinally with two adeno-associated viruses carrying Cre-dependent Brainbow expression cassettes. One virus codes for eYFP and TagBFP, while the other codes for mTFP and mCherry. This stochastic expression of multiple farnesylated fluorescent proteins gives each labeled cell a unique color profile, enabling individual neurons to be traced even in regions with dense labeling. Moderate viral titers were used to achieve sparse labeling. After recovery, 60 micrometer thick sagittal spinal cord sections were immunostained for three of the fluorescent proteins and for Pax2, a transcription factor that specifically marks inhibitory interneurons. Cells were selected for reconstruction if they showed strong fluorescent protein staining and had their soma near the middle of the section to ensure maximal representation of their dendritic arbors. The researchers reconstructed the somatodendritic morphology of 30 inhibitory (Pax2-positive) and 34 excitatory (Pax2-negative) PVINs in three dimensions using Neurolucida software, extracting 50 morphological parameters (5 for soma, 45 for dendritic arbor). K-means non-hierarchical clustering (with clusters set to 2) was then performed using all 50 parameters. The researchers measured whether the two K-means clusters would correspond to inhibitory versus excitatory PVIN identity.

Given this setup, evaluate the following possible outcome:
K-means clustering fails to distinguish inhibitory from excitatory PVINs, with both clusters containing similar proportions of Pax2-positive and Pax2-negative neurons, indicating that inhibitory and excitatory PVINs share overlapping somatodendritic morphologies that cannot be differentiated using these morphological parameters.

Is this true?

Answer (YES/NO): NO